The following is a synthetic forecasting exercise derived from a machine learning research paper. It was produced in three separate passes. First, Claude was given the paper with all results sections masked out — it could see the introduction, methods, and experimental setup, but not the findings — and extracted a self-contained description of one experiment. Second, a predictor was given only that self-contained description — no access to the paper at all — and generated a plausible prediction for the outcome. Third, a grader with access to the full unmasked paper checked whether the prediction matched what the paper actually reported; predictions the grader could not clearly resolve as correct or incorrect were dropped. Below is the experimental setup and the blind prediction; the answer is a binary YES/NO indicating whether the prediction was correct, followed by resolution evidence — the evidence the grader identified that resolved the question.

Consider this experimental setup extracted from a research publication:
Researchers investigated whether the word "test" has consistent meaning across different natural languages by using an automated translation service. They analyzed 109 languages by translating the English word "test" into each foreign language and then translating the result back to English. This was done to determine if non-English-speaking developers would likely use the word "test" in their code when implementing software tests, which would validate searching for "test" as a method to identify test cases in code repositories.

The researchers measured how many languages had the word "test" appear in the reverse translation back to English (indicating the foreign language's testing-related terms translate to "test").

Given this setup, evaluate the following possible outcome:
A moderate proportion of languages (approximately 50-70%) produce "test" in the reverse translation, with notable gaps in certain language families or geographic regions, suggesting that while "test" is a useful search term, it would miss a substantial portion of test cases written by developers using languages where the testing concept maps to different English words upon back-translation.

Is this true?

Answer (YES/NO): NO